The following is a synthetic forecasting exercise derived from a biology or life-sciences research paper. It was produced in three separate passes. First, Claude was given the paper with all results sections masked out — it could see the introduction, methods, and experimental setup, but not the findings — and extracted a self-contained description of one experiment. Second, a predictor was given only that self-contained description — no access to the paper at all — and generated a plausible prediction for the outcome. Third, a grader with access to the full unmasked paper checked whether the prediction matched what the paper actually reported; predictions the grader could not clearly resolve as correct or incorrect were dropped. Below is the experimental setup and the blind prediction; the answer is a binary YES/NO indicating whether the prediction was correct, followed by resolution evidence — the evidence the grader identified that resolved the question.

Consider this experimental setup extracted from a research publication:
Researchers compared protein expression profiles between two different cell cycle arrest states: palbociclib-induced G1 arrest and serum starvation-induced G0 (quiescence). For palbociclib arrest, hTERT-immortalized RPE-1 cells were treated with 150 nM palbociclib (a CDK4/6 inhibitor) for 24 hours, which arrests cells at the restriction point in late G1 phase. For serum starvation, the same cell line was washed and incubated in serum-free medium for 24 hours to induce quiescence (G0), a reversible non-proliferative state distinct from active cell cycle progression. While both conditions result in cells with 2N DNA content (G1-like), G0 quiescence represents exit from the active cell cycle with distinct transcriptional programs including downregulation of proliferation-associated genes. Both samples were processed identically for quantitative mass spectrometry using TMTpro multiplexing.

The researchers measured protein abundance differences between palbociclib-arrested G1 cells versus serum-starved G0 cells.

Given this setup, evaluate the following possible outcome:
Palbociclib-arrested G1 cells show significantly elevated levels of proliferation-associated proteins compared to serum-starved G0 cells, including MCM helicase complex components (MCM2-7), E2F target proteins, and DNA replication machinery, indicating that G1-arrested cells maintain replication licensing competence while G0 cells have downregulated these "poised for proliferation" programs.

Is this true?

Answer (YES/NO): NO